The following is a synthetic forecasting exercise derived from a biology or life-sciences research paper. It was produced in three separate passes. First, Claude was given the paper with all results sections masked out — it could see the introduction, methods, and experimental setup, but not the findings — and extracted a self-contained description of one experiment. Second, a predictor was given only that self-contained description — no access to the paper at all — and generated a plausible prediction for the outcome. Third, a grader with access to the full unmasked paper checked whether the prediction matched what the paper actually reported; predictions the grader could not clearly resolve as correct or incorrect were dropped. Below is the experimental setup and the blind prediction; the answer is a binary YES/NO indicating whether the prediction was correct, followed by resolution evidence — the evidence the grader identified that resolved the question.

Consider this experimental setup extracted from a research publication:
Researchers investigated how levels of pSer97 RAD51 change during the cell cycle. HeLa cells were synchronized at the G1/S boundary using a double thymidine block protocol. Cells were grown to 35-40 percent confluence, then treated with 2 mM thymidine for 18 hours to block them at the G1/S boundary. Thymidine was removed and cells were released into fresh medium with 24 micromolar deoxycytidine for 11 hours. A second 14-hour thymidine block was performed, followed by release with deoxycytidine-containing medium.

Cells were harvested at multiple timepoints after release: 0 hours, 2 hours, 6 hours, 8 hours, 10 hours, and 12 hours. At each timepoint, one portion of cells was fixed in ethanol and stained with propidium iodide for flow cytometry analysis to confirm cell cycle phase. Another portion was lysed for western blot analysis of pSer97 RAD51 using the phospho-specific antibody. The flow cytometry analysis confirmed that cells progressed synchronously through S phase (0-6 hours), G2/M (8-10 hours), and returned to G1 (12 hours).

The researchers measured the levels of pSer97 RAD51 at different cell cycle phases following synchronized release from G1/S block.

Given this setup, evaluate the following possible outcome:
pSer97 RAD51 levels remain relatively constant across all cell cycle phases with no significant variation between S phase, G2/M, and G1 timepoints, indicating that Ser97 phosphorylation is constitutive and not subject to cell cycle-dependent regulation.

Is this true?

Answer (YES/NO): YES